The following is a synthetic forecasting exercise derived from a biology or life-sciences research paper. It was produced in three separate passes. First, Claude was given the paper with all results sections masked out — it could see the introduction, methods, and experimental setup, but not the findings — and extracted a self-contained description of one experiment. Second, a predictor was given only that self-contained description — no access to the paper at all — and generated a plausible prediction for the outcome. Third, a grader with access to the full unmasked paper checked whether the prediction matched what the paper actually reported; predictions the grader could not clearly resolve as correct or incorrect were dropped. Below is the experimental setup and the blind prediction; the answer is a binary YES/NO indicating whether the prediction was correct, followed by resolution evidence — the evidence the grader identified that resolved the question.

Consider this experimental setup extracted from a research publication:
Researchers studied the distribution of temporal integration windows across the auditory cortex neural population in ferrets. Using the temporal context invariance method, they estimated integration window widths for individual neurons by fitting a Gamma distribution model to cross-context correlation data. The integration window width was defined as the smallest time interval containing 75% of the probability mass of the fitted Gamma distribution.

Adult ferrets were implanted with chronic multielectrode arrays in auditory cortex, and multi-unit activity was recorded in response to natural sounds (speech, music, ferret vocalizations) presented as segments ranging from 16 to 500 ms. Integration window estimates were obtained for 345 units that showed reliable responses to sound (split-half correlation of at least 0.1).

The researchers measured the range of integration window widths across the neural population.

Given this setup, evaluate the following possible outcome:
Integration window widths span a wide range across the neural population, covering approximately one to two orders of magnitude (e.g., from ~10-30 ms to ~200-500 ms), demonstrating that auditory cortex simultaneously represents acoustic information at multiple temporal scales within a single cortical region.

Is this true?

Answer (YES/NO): NO